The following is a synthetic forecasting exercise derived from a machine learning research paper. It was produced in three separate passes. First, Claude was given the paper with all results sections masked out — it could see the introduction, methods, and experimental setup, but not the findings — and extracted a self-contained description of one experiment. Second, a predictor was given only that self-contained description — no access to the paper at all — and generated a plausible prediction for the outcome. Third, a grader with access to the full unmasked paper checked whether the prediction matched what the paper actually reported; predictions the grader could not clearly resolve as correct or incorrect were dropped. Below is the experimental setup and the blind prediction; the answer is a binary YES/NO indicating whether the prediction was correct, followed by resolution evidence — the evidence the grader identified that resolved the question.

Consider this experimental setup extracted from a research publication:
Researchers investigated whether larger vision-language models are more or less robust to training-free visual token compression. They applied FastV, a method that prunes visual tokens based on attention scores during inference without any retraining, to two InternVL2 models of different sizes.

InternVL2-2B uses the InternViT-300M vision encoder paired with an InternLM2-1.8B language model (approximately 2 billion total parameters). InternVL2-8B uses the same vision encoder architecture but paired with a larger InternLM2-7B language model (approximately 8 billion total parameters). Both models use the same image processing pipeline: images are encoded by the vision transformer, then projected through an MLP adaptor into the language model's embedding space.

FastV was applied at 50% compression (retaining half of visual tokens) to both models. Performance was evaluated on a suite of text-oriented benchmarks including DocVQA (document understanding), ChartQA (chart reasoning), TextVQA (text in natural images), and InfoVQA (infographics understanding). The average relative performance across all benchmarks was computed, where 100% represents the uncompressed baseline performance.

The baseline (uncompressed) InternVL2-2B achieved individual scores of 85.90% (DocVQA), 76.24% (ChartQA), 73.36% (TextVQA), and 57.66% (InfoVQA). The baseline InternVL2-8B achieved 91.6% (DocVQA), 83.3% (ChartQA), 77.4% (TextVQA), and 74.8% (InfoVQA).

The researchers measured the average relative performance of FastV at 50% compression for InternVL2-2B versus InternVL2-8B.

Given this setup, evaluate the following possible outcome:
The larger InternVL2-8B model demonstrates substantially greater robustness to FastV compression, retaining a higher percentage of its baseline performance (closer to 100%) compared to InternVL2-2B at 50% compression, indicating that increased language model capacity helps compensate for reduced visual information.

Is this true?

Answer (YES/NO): YES